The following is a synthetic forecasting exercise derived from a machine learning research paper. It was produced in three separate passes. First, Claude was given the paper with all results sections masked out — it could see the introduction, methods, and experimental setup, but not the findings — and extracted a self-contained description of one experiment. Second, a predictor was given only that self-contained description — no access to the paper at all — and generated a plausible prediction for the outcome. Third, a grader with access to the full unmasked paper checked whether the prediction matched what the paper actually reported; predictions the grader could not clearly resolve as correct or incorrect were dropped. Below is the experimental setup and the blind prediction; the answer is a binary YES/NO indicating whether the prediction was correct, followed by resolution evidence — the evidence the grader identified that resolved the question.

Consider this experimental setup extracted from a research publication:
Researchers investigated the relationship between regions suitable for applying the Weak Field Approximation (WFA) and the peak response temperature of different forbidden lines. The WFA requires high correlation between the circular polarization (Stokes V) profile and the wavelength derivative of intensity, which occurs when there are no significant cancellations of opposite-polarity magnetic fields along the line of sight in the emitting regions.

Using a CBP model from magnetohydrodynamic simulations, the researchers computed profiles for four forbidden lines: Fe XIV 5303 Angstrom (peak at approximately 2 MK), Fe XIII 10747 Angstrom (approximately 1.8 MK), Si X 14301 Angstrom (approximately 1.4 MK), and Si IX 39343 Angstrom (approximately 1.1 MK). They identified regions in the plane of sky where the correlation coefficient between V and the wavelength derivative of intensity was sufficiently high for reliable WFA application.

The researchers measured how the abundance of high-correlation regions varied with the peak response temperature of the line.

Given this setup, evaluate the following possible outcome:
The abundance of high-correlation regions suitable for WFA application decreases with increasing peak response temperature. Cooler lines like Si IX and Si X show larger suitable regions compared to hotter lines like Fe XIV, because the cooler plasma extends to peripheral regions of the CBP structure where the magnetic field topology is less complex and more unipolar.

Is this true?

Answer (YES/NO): NO